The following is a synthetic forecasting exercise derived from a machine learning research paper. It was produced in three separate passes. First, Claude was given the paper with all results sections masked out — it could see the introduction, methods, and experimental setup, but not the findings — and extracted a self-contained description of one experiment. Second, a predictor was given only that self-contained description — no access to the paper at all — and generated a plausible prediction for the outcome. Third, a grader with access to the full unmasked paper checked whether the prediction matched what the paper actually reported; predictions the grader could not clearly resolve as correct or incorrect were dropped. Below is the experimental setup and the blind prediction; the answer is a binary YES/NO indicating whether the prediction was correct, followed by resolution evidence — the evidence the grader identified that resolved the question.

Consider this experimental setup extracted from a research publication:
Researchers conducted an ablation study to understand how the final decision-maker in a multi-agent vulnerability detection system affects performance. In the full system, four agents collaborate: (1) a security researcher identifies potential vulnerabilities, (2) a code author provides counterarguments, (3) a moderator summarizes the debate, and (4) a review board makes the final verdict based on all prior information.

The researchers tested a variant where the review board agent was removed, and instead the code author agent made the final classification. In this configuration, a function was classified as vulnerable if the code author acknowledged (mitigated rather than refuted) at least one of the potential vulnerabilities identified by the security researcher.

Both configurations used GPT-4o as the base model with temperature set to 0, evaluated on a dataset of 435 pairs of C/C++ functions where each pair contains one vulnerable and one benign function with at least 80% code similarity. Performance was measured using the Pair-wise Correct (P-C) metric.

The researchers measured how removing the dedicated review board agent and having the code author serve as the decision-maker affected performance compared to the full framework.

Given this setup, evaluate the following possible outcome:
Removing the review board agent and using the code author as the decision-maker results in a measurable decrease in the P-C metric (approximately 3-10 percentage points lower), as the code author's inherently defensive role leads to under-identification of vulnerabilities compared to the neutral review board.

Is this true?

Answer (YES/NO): NO